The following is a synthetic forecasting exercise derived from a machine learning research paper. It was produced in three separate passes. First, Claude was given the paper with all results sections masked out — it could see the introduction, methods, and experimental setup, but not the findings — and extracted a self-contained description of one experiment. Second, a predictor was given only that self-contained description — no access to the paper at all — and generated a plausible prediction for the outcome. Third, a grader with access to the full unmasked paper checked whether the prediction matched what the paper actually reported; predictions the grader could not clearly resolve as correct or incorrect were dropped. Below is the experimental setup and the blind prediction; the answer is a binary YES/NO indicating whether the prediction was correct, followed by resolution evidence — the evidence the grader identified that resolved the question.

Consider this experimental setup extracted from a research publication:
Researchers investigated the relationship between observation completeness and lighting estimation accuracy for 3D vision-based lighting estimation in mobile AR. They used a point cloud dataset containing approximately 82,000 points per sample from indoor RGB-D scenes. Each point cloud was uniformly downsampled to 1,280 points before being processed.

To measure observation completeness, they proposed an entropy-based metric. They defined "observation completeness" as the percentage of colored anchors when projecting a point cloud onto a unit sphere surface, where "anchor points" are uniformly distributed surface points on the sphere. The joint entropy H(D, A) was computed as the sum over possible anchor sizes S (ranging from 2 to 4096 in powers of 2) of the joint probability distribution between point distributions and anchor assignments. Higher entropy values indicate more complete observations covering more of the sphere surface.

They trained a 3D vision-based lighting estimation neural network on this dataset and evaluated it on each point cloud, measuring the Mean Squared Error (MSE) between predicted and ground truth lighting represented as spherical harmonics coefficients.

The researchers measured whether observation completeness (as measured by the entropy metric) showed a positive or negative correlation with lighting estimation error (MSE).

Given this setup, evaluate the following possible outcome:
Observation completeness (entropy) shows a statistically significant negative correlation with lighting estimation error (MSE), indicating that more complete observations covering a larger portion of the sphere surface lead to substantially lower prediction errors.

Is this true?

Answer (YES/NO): NO